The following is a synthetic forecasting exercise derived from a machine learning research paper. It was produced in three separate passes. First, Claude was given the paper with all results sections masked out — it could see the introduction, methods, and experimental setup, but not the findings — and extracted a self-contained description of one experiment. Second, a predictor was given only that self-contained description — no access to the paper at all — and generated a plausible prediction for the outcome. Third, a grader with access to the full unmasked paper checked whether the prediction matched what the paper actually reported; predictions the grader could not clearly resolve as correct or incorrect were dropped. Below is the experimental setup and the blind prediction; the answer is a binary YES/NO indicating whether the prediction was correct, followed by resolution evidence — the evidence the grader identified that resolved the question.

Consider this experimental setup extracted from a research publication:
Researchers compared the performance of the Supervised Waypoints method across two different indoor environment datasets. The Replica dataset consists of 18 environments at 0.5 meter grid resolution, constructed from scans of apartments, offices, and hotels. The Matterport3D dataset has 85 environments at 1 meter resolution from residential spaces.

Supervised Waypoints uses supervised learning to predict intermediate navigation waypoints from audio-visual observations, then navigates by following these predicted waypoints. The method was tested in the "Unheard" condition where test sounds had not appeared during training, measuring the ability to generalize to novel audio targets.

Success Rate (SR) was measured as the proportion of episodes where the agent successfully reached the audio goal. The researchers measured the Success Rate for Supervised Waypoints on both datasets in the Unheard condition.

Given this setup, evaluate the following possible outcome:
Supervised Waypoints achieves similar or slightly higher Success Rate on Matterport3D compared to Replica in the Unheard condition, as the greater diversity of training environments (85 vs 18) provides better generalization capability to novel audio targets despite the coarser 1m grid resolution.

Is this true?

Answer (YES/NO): NO